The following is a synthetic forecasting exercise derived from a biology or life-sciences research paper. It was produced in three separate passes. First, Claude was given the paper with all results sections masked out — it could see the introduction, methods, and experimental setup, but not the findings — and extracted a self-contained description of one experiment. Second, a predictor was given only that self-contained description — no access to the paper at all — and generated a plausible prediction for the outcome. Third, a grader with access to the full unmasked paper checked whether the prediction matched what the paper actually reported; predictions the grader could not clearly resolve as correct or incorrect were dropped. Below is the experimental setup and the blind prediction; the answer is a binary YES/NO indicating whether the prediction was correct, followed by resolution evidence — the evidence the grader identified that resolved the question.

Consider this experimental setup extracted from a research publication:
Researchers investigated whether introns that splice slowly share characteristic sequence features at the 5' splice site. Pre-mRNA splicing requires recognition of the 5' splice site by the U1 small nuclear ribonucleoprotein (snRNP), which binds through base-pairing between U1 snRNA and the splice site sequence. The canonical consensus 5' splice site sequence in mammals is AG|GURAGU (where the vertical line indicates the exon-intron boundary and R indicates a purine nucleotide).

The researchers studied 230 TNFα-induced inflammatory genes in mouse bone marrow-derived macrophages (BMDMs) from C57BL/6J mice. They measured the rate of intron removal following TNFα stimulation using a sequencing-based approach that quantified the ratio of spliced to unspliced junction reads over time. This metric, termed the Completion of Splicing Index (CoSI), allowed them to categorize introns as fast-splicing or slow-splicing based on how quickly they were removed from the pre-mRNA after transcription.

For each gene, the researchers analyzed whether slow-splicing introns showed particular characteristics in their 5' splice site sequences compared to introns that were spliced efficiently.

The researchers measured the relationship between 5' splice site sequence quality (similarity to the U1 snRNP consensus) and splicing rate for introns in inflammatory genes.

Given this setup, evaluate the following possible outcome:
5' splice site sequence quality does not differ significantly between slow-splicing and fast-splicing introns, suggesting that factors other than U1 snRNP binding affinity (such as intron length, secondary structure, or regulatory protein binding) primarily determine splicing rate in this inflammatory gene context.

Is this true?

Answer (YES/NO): NO